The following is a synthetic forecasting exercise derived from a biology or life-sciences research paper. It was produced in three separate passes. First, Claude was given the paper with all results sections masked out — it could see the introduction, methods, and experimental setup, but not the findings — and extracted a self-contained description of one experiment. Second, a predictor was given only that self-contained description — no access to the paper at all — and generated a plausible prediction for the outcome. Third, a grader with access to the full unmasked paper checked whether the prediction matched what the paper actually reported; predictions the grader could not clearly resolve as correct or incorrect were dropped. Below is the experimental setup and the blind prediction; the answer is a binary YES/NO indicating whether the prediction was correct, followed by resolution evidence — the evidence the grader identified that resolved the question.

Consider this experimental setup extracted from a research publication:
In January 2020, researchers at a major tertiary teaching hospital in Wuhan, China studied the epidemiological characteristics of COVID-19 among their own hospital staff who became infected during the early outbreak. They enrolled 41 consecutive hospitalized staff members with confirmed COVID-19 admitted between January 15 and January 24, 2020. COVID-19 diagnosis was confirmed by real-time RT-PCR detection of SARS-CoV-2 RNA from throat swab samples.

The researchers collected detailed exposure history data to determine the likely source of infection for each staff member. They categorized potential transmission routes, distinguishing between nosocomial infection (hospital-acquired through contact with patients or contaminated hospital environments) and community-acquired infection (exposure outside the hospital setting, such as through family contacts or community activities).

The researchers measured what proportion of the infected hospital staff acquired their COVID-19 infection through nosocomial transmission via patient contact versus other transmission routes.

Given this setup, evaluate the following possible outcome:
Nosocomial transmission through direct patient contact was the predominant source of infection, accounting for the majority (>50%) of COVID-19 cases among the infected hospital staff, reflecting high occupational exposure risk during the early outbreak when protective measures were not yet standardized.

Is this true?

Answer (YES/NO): YES